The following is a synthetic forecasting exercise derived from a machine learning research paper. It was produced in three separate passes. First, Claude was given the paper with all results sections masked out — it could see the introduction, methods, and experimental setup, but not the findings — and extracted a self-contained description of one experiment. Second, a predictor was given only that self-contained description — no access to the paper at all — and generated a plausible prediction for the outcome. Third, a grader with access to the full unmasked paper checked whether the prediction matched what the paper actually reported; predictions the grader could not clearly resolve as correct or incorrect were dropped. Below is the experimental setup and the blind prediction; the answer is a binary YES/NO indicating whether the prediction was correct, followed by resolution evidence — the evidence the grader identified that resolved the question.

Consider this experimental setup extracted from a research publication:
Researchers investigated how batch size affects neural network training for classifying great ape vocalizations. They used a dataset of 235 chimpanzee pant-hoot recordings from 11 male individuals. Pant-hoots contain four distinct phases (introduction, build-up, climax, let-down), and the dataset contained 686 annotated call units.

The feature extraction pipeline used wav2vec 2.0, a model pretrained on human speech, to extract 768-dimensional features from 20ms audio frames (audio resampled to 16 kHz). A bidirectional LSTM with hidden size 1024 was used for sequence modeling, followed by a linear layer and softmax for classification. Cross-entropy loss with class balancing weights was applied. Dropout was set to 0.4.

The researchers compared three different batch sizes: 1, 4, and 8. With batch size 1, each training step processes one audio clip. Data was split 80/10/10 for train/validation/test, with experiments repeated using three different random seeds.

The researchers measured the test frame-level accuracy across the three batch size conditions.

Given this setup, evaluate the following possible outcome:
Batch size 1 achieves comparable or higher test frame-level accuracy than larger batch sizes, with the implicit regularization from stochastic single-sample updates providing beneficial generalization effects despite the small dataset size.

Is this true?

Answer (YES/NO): YES